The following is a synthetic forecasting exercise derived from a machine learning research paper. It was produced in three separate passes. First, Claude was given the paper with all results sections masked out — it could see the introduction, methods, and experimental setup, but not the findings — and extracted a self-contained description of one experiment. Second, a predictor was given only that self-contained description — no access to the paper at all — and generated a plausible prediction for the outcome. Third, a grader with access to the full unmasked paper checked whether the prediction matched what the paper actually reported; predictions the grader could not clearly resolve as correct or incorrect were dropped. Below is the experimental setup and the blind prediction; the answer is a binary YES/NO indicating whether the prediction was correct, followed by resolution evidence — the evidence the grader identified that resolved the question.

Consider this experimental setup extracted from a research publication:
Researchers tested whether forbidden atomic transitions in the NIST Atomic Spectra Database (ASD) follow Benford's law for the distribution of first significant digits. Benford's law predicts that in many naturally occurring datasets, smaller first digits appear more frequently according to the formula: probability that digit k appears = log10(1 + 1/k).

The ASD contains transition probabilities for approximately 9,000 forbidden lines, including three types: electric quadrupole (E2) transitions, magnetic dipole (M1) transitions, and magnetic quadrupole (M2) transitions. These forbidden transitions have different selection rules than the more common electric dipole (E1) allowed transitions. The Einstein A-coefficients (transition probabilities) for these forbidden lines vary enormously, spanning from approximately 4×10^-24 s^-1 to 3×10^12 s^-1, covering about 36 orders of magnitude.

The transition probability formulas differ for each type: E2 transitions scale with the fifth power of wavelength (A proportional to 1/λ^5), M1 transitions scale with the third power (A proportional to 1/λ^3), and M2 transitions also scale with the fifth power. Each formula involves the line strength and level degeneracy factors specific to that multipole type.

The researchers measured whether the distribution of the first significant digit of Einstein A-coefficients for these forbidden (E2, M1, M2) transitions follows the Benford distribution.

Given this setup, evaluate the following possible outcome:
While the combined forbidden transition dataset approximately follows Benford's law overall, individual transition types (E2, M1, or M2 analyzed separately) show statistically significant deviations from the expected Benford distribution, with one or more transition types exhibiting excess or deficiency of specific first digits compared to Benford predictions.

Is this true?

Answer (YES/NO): NO